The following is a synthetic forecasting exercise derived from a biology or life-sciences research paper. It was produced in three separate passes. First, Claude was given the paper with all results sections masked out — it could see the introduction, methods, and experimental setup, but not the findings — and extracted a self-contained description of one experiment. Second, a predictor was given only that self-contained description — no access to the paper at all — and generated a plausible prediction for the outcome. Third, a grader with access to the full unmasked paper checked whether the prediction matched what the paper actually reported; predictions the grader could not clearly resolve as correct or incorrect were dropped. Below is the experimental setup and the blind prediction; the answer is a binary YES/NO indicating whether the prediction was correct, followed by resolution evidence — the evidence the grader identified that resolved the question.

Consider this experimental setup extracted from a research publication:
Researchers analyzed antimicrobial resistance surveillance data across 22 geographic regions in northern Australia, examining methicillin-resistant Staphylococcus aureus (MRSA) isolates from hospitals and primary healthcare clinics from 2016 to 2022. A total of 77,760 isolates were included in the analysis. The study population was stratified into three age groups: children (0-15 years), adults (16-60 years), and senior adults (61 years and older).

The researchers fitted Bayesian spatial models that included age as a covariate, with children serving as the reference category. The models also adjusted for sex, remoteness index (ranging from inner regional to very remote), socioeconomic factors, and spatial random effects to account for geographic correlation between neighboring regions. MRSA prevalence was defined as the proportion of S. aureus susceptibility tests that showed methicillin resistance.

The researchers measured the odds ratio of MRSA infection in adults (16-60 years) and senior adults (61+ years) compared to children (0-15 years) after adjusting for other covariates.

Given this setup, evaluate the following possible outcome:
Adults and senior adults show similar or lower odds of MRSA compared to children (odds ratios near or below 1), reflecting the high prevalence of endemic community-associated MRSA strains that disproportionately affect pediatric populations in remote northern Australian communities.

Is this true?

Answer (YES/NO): NO